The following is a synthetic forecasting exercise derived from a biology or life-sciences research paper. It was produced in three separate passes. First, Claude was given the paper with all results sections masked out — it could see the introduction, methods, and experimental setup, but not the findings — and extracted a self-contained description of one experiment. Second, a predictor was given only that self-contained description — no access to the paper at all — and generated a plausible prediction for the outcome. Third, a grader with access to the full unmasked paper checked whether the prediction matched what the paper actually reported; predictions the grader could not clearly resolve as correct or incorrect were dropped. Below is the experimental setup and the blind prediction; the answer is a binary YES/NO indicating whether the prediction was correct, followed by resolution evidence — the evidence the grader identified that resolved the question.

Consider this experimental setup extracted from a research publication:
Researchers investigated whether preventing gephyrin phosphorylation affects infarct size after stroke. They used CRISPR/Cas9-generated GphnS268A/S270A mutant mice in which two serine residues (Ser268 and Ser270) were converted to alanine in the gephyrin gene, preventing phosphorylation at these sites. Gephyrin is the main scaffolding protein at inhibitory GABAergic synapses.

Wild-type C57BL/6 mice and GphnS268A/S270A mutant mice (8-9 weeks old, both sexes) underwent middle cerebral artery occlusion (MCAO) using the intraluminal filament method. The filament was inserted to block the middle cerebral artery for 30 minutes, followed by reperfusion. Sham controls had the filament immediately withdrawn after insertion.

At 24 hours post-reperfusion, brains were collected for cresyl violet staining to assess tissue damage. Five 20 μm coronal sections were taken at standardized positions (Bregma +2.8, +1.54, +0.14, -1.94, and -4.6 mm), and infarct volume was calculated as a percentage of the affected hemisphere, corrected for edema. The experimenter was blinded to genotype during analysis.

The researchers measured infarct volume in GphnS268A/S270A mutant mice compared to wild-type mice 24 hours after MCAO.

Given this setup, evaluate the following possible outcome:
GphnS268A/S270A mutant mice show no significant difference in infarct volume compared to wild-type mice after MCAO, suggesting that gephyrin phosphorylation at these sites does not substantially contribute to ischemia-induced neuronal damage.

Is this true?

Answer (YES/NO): NO